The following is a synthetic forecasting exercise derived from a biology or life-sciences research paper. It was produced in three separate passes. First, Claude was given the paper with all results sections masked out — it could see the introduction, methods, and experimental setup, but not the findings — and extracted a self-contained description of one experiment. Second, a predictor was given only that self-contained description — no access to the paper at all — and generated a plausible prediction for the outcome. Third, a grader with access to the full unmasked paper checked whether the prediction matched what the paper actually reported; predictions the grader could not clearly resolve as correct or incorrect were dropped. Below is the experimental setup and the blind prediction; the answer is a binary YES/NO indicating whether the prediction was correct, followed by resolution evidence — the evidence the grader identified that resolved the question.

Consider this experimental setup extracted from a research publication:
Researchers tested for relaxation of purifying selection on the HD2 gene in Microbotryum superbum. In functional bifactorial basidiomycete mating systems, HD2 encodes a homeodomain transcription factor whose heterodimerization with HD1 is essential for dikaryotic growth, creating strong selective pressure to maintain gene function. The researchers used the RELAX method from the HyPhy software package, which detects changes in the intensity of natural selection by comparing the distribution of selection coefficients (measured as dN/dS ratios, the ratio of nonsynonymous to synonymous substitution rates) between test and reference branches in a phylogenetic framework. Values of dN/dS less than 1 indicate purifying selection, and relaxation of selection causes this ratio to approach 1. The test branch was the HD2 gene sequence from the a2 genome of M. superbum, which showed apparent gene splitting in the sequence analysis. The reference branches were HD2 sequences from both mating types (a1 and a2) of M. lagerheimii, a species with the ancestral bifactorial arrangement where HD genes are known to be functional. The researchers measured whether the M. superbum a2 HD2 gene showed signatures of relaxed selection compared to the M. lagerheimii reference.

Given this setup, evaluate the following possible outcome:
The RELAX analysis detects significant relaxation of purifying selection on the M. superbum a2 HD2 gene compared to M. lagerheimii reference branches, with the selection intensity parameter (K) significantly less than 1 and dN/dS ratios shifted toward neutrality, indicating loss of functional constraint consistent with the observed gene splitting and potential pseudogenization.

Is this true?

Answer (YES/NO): NO